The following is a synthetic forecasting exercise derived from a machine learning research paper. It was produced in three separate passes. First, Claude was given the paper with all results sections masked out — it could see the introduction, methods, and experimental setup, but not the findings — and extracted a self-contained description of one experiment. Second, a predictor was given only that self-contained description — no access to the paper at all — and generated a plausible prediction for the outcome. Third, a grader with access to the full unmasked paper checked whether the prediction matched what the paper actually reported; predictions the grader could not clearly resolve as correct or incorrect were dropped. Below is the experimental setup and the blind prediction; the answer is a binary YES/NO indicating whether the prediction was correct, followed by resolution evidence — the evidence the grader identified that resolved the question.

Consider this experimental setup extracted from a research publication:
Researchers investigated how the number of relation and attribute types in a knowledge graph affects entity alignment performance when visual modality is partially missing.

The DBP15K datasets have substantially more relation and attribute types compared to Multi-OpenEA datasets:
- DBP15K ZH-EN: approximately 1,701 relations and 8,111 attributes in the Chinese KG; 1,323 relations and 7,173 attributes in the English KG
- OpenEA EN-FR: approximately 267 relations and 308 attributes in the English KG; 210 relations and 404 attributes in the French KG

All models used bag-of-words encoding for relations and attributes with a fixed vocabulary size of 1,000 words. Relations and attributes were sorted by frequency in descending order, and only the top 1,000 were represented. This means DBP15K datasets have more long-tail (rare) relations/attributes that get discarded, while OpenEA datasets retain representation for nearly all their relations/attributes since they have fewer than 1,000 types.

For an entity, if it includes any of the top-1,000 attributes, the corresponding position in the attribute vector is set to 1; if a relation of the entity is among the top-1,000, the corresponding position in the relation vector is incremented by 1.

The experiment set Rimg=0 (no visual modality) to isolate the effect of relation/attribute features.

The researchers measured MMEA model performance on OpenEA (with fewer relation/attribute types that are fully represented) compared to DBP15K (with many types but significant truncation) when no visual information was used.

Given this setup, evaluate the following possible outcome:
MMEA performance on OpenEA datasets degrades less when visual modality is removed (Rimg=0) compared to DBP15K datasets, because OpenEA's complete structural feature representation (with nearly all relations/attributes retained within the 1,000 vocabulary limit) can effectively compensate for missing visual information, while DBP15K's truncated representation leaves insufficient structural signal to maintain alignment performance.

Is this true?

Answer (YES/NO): NO